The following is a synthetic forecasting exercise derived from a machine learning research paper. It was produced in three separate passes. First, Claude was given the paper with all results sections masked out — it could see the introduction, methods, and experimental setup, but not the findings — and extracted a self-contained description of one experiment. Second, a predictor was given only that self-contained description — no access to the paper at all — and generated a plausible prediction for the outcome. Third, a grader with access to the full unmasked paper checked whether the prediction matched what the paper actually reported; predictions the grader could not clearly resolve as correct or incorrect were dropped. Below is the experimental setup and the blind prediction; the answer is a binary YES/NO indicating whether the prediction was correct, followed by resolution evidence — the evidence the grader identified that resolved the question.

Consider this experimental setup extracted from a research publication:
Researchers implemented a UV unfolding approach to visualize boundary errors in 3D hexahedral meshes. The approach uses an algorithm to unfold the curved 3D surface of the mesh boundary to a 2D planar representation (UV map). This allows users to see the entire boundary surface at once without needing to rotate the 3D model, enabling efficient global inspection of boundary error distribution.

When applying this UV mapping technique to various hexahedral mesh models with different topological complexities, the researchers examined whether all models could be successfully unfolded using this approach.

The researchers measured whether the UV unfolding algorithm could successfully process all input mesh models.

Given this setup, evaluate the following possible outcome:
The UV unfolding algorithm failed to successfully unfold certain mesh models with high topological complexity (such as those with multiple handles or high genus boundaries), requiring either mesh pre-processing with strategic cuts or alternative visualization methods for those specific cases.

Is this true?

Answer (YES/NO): NO